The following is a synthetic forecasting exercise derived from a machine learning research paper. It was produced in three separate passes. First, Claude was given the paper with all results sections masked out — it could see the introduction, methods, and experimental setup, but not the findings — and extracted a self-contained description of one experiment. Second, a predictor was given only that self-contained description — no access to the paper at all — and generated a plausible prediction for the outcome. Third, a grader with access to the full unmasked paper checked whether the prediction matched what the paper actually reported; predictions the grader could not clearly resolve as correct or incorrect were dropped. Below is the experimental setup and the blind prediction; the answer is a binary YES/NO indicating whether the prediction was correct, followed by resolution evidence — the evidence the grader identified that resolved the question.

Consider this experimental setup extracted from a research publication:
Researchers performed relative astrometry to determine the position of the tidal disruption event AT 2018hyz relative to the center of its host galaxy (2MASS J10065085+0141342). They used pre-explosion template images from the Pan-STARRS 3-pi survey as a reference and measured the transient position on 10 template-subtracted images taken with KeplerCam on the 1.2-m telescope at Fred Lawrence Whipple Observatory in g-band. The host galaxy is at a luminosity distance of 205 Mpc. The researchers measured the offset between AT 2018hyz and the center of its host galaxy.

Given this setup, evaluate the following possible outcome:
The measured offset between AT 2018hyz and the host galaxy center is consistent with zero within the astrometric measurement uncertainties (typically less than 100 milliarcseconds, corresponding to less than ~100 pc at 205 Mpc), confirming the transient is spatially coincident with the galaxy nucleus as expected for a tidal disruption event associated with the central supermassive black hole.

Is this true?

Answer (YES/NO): NO